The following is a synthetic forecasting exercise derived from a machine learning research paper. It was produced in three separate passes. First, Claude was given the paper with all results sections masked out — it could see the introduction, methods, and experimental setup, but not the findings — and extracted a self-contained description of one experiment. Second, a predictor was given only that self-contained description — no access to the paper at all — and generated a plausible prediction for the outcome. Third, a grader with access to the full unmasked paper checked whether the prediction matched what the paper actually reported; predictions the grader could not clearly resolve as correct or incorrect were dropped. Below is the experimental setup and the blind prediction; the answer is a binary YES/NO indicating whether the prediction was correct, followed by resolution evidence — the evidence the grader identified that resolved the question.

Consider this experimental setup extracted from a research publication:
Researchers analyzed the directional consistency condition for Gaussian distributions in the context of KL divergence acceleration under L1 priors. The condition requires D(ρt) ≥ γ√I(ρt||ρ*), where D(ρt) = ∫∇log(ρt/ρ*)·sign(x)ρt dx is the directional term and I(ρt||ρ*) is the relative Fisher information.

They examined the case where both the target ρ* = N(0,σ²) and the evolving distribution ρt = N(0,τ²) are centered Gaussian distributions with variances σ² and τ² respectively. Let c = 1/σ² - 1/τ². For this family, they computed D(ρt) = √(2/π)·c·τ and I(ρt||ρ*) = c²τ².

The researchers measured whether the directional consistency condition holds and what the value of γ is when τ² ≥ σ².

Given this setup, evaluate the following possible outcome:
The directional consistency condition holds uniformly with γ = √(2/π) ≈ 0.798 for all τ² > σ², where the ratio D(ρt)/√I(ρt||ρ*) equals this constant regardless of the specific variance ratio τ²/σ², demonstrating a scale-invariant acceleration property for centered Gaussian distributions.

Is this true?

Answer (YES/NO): YES